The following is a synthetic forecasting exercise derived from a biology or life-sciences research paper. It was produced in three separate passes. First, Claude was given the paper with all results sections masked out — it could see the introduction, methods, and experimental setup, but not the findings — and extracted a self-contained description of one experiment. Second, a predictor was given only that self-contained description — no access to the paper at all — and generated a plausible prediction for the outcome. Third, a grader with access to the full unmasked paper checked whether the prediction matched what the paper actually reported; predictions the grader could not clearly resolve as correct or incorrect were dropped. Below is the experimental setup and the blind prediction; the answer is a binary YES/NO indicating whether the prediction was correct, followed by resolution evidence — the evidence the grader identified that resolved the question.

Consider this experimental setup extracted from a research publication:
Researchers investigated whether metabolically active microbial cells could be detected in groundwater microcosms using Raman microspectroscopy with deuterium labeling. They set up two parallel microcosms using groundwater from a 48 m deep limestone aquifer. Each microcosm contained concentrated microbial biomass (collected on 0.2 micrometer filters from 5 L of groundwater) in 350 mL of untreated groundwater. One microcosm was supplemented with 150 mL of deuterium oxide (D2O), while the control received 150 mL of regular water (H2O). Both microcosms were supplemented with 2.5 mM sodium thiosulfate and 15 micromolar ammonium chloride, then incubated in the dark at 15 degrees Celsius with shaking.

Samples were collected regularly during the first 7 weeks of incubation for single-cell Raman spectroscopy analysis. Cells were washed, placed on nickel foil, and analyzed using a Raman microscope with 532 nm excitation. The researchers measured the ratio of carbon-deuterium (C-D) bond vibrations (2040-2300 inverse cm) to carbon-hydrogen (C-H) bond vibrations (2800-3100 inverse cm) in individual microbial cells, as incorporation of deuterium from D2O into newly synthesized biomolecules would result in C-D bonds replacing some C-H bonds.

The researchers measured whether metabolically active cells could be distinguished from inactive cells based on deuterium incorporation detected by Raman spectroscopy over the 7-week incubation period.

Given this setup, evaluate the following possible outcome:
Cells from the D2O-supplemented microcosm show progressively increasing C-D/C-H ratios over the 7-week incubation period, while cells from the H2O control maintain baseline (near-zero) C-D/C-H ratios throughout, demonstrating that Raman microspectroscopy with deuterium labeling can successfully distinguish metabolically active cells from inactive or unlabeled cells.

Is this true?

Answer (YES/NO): YES